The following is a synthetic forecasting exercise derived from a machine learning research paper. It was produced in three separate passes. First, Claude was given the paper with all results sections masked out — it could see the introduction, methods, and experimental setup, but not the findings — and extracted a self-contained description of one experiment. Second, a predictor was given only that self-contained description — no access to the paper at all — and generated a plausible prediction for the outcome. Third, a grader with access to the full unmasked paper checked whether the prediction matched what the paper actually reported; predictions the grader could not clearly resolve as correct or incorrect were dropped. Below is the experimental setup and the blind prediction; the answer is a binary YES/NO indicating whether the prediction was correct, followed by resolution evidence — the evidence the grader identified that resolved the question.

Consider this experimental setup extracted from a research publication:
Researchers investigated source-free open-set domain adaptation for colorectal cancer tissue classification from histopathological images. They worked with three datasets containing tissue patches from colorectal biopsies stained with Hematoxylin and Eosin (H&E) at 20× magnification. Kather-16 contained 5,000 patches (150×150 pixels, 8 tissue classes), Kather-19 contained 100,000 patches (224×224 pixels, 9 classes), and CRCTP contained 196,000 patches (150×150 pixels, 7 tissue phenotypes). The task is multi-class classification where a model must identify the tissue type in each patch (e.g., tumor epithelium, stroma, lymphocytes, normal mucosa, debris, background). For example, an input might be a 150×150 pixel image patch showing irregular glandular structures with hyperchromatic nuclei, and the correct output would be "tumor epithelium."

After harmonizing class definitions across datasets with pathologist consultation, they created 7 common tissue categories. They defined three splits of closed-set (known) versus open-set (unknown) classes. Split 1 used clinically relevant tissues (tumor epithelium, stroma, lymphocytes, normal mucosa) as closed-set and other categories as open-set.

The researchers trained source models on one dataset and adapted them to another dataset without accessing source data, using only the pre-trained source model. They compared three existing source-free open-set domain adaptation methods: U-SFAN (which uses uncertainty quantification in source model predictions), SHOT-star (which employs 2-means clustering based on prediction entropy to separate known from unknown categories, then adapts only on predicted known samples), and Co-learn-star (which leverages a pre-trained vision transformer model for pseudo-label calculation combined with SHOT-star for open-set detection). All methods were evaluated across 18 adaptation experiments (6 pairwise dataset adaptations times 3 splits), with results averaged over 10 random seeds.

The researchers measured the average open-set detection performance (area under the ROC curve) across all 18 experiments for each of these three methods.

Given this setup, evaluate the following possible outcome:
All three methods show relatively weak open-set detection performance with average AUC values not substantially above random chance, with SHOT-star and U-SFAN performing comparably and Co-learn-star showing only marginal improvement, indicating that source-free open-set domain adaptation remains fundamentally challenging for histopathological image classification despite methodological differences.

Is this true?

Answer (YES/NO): NO